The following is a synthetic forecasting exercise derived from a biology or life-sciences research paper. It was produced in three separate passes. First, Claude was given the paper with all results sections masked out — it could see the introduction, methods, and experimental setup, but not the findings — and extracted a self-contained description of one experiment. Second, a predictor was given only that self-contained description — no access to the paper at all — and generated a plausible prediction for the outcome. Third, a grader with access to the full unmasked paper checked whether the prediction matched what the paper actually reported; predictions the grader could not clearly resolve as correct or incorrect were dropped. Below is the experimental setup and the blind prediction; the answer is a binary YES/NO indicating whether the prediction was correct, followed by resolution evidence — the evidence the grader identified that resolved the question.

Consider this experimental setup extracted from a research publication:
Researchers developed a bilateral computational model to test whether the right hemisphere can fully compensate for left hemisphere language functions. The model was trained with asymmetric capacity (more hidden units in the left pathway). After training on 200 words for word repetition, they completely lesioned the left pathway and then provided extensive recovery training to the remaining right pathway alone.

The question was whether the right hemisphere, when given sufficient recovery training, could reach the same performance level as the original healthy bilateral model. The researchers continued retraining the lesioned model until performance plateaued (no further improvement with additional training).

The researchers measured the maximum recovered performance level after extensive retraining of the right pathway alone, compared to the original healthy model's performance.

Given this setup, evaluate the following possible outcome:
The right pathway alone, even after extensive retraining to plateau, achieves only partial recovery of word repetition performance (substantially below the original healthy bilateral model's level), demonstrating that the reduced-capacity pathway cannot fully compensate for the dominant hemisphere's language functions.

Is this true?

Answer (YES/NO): YES